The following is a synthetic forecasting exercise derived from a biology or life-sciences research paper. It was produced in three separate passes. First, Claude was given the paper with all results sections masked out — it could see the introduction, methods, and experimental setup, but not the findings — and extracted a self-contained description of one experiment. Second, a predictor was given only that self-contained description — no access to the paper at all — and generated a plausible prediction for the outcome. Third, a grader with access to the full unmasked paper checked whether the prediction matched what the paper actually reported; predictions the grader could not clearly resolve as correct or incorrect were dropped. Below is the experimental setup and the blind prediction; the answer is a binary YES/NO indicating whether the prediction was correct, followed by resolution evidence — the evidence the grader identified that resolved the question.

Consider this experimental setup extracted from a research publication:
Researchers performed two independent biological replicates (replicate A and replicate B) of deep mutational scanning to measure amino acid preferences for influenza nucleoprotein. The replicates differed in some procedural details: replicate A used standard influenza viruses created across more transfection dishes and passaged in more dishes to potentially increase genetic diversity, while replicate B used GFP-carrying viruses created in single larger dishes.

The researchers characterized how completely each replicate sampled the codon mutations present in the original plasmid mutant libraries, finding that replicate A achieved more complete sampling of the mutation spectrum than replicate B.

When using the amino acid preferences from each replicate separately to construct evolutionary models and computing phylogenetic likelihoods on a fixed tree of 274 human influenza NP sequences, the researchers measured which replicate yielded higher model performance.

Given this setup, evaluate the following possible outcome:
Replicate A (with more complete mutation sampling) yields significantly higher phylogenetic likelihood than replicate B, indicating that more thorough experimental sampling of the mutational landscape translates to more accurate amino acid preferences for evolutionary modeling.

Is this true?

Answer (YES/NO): YES